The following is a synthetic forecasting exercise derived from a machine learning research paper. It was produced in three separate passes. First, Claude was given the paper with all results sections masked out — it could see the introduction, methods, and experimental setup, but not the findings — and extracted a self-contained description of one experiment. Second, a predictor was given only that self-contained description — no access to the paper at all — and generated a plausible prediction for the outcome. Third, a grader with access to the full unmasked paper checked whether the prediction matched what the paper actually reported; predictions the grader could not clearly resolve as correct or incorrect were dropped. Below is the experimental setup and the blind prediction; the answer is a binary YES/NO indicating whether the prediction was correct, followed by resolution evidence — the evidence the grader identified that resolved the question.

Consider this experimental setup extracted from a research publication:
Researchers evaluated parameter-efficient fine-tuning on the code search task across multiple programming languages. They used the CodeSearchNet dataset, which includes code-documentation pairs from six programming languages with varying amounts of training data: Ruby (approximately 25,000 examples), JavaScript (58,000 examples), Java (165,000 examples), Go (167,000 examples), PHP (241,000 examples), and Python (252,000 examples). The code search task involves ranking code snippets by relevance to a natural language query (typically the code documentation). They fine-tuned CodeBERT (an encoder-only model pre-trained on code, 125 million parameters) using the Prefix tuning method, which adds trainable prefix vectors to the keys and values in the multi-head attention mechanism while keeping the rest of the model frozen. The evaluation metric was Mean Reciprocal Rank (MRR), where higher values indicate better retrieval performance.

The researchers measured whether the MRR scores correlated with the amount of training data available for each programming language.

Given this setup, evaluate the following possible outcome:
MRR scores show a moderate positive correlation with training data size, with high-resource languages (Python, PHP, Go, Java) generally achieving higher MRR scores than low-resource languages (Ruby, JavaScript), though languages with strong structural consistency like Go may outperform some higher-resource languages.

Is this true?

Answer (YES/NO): NO